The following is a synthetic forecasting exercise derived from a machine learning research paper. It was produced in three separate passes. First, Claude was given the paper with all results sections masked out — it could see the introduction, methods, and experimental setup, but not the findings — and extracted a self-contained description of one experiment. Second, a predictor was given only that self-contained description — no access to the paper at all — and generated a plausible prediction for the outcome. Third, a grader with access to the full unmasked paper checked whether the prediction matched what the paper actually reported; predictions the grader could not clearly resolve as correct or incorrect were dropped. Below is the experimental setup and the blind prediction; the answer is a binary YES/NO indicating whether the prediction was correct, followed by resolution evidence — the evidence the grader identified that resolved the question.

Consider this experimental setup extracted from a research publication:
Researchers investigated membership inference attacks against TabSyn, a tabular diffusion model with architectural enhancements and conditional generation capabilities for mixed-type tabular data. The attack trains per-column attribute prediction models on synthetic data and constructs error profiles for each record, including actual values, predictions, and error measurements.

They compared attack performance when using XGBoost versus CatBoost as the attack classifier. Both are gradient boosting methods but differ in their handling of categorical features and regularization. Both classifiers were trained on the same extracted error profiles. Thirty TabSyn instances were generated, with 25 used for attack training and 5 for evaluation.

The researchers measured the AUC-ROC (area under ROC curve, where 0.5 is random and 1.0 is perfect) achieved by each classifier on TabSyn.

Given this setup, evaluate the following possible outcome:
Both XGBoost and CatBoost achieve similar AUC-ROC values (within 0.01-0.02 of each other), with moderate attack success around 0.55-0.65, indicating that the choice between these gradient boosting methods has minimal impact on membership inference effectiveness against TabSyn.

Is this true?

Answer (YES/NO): NO